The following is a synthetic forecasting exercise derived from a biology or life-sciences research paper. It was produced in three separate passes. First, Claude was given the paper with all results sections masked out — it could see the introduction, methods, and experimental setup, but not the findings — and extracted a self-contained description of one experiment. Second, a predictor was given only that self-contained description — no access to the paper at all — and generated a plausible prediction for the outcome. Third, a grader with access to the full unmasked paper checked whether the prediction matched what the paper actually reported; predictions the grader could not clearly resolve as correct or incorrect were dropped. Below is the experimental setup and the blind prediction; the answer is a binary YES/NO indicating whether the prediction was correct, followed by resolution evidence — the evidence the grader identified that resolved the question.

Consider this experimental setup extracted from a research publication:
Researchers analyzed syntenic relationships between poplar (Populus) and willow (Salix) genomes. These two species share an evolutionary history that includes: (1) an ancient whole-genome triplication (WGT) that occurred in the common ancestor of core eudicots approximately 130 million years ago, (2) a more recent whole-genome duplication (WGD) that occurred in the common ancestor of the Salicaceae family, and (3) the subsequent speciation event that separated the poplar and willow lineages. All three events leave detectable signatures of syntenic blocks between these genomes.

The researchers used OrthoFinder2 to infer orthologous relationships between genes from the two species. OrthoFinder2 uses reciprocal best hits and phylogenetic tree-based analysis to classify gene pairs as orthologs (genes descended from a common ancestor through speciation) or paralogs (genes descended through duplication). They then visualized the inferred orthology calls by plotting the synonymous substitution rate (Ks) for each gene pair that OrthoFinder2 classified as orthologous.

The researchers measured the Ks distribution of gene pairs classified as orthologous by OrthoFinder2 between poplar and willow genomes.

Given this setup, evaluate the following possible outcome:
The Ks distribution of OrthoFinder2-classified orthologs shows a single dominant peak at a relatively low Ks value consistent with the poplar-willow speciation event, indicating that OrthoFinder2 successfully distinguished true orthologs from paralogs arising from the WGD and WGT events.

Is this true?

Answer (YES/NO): NO